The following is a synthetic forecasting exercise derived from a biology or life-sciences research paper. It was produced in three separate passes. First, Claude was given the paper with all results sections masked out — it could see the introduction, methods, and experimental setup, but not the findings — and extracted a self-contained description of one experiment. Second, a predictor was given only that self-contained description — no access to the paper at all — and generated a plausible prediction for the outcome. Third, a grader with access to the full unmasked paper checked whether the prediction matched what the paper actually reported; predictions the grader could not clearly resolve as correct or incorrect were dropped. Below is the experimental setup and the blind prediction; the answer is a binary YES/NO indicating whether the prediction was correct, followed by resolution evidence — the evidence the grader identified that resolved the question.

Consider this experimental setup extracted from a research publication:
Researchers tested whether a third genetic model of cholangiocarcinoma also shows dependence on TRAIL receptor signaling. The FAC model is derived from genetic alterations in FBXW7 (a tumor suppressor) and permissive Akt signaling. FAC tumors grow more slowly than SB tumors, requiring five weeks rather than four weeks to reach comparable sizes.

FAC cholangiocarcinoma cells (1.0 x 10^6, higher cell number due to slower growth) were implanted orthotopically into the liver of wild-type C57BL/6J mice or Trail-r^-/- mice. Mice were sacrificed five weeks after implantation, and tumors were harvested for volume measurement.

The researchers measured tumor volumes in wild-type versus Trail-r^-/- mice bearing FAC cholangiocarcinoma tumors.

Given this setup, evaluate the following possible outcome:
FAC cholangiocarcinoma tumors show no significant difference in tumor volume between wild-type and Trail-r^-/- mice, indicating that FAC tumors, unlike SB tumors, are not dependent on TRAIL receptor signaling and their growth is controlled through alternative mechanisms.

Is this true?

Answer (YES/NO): NO